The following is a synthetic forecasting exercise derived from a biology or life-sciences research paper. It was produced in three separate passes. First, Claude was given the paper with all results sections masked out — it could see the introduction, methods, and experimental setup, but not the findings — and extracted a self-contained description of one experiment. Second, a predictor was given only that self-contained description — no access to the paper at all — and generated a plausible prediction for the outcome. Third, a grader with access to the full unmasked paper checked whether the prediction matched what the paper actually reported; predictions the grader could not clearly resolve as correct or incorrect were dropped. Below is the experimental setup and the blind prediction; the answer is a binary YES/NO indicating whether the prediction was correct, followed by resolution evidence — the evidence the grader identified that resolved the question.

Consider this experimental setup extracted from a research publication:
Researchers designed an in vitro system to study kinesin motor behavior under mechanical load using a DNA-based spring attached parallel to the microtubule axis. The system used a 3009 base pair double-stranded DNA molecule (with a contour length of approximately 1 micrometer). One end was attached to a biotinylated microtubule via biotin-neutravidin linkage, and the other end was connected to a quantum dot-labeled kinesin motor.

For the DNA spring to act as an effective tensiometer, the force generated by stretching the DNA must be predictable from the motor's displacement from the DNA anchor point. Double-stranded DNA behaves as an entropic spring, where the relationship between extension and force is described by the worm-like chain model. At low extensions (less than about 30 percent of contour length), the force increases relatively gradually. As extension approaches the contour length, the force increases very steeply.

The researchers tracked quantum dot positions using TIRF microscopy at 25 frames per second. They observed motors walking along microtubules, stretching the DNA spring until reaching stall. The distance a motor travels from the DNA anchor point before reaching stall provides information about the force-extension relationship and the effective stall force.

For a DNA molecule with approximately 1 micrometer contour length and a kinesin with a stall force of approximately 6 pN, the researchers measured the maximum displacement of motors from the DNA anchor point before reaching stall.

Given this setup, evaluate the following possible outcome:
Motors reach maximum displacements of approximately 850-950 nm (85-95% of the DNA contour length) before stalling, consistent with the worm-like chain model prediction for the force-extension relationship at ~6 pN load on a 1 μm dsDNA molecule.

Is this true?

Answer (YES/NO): YES